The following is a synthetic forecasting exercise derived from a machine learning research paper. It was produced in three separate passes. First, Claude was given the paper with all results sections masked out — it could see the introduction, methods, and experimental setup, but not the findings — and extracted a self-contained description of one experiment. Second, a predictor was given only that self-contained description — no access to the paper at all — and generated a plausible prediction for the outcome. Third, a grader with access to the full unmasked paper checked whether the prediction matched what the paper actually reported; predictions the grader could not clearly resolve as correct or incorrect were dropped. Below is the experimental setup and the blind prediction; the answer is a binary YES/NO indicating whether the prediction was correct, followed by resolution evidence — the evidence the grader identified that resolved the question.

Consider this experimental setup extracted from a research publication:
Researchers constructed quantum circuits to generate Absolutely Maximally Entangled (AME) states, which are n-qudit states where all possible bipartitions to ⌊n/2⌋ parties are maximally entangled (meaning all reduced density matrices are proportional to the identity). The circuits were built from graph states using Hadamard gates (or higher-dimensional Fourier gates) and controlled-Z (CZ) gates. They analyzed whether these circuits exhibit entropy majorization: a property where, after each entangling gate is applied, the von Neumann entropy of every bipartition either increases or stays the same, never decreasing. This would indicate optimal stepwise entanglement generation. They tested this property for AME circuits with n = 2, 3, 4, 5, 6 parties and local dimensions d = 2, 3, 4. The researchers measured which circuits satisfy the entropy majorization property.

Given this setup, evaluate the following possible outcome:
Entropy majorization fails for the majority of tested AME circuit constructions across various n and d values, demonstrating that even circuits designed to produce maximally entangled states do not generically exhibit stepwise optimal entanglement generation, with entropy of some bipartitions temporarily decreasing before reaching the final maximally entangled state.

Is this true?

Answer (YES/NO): NO